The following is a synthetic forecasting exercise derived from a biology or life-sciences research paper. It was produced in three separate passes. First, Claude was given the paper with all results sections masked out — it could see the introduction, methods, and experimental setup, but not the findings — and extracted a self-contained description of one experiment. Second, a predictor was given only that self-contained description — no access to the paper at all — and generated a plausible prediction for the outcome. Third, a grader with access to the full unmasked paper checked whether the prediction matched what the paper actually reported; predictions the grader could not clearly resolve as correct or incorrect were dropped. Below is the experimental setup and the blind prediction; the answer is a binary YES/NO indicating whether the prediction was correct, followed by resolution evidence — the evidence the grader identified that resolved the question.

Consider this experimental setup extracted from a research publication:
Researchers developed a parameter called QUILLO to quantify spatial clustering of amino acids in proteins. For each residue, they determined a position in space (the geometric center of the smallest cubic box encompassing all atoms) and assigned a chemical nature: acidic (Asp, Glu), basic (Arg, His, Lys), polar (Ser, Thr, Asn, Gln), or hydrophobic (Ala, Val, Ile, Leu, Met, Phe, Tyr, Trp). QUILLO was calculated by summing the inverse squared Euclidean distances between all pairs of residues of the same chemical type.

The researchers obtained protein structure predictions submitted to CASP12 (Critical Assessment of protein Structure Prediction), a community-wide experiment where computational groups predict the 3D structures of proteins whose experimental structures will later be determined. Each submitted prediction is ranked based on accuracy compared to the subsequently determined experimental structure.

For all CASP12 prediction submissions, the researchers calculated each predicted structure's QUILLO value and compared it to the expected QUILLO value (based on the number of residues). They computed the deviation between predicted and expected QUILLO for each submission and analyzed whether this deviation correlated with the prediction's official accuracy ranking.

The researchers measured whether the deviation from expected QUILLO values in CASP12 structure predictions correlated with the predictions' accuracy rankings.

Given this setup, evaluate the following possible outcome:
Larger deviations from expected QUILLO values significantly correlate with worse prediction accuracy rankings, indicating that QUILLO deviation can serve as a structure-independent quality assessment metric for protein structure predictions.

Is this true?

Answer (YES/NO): NO